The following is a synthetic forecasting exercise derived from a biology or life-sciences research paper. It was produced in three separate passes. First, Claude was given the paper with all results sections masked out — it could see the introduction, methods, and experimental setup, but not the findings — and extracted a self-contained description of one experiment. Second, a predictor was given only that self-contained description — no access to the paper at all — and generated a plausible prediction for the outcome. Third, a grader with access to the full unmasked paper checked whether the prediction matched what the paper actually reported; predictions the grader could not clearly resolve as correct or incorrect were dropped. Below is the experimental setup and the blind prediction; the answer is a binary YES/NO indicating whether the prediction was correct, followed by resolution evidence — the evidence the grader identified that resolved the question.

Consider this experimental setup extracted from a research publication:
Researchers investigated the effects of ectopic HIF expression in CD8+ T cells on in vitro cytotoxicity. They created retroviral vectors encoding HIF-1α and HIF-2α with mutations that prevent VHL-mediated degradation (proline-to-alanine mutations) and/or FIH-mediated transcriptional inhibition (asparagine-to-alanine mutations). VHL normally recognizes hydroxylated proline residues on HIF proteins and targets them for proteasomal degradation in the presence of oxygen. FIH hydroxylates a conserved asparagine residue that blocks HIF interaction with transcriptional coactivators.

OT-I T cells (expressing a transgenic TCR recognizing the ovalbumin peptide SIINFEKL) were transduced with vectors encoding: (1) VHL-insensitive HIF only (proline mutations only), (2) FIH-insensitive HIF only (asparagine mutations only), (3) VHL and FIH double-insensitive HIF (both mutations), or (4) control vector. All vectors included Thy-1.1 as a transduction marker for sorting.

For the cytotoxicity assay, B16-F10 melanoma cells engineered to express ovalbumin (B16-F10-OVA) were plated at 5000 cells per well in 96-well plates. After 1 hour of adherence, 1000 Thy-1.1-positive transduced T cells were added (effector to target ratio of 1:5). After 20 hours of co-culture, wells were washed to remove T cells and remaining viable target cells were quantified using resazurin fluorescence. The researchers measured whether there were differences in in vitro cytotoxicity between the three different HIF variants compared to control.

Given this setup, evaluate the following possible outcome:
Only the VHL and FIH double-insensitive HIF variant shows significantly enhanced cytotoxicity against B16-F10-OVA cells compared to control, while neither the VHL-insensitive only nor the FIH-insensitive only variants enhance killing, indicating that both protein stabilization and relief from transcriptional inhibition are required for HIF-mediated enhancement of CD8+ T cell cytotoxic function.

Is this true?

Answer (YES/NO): NO